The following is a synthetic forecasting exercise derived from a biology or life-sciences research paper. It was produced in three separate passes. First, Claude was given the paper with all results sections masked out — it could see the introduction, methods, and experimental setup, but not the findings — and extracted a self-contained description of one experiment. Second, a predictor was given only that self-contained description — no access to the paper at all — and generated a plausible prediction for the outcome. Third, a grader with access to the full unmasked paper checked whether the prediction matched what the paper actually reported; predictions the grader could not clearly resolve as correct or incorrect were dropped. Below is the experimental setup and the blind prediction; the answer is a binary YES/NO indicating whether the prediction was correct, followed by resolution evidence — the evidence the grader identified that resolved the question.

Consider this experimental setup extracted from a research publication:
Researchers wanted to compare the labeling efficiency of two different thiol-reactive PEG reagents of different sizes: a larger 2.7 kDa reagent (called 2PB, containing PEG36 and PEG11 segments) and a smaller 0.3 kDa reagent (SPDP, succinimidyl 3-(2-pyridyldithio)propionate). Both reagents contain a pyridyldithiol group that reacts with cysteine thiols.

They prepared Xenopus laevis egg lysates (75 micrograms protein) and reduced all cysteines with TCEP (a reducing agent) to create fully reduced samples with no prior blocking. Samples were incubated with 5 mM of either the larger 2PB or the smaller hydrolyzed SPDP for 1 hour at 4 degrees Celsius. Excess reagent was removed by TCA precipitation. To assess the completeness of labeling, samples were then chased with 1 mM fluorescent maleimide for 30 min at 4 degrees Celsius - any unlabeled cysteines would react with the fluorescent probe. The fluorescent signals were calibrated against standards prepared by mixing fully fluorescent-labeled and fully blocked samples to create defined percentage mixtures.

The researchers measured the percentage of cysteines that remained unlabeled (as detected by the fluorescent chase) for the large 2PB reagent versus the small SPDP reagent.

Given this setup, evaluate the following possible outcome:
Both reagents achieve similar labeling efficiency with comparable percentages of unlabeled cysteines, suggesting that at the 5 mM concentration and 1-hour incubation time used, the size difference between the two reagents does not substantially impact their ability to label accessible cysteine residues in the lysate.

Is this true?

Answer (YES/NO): NO